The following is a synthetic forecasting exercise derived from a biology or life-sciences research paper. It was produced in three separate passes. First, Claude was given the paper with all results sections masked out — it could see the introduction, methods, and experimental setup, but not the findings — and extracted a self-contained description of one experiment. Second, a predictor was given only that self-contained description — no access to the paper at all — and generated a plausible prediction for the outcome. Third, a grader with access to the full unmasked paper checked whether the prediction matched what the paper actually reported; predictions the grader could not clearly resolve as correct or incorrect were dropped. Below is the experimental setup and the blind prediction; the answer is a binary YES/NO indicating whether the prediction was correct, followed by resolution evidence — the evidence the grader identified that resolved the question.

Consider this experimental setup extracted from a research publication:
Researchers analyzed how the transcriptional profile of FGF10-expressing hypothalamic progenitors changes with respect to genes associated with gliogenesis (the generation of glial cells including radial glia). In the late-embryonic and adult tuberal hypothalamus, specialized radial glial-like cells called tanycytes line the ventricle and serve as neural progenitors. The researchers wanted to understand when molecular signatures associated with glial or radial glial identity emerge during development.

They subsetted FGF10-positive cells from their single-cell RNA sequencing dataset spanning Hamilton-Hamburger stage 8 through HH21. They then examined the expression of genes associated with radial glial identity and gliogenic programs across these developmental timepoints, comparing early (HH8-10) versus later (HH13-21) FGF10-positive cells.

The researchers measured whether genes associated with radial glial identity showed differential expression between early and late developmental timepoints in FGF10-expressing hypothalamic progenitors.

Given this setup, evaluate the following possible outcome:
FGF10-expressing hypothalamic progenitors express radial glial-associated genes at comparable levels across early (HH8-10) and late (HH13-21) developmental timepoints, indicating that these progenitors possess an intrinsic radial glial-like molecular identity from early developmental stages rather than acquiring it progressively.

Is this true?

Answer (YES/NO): NO